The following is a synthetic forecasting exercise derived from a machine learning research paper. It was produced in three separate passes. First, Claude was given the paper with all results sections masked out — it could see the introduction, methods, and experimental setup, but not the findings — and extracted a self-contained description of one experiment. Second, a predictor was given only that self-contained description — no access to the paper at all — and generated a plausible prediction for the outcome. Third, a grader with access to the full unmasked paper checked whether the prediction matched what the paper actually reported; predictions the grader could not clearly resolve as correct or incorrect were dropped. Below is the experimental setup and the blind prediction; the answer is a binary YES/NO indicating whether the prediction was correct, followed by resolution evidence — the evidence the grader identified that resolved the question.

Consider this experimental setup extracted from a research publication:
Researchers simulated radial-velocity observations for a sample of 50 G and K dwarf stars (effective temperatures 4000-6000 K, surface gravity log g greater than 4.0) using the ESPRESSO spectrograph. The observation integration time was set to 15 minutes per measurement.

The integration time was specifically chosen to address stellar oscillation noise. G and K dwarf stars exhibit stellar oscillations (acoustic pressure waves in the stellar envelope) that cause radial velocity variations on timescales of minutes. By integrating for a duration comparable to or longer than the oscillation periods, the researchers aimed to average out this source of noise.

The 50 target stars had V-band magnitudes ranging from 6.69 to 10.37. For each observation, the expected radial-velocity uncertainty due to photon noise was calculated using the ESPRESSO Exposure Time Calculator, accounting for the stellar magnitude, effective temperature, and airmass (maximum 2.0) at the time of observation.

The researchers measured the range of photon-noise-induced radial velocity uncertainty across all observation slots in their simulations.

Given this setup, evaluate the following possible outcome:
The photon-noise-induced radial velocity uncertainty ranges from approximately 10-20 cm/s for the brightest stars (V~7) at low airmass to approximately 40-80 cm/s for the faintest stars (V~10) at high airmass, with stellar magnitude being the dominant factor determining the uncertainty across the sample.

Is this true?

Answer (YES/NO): NO